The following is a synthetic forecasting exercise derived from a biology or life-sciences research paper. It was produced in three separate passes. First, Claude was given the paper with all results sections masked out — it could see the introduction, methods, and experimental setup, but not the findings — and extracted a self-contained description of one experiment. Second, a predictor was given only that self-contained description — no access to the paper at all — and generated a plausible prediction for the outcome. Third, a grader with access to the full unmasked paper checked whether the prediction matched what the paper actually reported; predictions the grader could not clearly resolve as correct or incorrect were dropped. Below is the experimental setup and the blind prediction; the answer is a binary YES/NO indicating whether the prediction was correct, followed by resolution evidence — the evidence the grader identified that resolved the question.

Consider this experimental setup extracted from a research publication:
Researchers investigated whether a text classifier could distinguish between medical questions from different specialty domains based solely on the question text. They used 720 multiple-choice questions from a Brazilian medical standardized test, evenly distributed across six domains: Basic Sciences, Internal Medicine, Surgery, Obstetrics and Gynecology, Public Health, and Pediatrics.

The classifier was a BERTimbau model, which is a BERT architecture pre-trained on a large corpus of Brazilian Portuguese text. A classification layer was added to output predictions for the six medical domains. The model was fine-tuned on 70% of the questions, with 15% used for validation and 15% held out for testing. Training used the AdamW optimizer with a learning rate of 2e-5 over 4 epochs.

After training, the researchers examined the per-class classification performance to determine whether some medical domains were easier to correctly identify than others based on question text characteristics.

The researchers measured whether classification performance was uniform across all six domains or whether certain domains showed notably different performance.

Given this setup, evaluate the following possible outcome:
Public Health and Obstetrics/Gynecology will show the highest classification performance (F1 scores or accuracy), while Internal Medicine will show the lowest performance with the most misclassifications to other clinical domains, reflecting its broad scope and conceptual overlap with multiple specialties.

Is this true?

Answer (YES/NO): NO